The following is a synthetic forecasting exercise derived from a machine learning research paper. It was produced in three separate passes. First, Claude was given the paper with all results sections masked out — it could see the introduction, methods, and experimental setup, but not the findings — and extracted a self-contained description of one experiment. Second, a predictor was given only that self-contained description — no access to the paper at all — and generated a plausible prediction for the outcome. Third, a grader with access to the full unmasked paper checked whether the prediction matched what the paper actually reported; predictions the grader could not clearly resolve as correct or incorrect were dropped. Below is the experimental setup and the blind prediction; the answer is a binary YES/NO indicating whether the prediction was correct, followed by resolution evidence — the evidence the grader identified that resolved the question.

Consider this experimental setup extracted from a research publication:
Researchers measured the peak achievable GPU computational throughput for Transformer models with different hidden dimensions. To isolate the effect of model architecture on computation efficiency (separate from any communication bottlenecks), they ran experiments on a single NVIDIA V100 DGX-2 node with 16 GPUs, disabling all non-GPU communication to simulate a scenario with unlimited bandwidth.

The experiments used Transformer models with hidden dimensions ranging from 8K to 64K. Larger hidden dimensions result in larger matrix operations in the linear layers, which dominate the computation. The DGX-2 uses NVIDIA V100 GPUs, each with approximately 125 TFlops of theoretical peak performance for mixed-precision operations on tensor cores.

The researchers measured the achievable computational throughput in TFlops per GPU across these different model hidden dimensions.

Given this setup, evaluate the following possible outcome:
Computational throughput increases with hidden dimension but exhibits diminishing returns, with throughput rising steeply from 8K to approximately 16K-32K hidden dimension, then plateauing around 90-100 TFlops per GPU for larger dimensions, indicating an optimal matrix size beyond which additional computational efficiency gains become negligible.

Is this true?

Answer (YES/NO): NO